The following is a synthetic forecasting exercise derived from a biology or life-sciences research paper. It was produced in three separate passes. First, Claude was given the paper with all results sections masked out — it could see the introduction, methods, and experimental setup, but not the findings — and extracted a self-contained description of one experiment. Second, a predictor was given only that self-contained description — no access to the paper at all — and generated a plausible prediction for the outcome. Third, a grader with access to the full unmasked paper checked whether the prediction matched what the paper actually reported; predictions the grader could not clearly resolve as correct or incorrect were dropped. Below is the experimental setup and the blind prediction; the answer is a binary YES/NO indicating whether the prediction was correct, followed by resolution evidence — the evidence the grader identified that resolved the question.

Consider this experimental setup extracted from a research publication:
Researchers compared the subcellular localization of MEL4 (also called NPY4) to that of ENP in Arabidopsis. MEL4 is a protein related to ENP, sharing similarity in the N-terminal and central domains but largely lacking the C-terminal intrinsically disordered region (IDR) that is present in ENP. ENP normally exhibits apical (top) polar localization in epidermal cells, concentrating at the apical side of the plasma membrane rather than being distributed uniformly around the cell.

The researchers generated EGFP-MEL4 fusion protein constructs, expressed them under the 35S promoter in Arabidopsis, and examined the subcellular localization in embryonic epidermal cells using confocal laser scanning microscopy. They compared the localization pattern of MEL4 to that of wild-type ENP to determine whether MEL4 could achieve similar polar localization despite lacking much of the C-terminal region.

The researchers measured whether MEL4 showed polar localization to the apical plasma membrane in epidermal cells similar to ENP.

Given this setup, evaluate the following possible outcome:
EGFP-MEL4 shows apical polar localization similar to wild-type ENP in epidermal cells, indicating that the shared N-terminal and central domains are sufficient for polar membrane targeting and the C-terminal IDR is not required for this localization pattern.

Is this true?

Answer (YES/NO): YES